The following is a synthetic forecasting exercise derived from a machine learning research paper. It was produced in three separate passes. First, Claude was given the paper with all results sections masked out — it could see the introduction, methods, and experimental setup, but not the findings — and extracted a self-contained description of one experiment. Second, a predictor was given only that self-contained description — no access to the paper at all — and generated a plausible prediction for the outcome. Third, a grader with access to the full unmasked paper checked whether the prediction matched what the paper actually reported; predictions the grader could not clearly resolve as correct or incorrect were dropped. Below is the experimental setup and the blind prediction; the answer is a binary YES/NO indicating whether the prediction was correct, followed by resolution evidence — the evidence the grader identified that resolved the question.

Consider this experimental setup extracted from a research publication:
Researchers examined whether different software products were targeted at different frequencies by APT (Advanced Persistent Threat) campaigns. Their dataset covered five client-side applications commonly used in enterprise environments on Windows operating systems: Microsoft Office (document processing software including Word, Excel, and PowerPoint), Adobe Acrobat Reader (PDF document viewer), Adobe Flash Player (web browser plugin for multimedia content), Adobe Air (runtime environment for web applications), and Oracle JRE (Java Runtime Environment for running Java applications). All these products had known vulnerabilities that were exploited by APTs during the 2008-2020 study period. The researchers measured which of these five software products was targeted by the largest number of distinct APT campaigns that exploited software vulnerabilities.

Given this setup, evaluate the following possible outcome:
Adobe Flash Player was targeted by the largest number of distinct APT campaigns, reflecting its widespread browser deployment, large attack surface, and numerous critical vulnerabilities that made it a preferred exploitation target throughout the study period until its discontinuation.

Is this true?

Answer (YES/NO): NO